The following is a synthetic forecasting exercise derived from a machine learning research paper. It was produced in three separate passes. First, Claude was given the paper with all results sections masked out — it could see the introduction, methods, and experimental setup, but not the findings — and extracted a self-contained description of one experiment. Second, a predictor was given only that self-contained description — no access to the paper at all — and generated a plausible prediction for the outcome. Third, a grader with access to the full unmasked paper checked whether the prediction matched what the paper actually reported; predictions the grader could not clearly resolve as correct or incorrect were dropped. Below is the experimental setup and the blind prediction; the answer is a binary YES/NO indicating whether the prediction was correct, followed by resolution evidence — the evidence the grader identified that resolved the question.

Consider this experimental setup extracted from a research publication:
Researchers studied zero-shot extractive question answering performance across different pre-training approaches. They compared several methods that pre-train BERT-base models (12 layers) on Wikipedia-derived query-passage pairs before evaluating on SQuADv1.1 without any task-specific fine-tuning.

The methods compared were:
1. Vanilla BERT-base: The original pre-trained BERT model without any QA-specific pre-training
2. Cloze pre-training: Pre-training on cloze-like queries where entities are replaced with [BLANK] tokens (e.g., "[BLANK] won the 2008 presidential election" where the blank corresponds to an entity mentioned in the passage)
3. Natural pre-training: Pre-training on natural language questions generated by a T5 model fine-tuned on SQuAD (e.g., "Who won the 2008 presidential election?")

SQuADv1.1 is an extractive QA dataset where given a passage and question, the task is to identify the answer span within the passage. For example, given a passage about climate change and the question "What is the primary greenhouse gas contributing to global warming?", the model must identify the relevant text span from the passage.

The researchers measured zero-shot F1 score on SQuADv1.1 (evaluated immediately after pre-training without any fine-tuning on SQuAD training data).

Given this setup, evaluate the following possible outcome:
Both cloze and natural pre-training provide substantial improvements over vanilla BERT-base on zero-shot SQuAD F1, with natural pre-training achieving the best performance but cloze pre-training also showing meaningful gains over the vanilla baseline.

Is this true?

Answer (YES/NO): YES